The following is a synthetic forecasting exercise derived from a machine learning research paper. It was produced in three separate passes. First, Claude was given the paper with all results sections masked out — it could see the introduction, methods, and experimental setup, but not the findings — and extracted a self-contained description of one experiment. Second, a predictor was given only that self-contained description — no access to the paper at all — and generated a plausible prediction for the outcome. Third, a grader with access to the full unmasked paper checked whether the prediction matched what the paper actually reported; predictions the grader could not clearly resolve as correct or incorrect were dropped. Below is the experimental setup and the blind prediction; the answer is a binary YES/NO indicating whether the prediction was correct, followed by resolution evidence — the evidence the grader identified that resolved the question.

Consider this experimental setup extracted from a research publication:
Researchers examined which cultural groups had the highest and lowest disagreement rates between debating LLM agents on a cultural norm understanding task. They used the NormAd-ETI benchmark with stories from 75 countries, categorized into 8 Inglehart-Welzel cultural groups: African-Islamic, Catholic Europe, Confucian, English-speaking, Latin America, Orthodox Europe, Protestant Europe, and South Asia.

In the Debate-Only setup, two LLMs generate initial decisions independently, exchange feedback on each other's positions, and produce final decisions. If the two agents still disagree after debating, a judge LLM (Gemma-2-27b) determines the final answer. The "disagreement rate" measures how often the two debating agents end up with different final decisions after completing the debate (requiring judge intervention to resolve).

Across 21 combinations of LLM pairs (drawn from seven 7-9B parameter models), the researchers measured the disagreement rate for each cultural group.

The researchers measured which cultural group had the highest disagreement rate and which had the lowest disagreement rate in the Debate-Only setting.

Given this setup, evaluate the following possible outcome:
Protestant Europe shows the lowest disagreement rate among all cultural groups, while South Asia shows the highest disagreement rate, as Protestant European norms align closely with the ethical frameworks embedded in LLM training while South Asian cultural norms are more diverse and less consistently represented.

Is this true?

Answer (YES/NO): NO